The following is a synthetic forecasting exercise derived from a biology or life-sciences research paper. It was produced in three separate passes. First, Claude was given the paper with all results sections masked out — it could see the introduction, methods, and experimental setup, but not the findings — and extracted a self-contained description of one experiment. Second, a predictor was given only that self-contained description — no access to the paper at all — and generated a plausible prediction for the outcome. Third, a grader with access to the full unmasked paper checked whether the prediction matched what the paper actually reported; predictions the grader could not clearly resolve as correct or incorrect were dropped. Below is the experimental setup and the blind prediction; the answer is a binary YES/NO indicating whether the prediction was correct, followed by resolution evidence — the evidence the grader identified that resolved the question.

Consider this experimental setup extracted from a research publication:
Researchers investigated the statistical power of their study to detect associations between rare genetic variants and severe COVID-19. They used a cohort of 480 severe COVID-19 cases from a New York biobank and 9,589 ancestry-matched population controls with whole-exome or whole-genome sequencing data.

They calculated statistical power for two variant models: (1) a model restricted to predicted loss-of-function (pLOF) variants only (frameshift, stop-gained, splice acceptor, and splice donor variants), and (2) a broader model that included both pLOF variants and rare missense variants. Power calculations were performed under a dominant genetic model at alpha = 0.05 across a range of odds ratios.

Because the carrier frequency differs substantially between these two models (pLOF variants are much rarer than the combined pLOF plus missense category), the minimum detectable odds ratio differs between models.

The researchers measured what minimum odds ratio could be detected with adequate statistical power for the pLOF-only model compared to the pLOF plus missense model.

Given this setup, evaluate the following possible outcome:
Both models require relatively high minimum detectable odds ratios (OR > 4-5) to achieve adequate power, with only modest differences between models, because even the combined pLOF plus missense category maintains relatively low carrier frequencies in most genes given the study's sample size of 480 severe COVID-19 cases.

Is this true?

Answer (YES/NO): NO